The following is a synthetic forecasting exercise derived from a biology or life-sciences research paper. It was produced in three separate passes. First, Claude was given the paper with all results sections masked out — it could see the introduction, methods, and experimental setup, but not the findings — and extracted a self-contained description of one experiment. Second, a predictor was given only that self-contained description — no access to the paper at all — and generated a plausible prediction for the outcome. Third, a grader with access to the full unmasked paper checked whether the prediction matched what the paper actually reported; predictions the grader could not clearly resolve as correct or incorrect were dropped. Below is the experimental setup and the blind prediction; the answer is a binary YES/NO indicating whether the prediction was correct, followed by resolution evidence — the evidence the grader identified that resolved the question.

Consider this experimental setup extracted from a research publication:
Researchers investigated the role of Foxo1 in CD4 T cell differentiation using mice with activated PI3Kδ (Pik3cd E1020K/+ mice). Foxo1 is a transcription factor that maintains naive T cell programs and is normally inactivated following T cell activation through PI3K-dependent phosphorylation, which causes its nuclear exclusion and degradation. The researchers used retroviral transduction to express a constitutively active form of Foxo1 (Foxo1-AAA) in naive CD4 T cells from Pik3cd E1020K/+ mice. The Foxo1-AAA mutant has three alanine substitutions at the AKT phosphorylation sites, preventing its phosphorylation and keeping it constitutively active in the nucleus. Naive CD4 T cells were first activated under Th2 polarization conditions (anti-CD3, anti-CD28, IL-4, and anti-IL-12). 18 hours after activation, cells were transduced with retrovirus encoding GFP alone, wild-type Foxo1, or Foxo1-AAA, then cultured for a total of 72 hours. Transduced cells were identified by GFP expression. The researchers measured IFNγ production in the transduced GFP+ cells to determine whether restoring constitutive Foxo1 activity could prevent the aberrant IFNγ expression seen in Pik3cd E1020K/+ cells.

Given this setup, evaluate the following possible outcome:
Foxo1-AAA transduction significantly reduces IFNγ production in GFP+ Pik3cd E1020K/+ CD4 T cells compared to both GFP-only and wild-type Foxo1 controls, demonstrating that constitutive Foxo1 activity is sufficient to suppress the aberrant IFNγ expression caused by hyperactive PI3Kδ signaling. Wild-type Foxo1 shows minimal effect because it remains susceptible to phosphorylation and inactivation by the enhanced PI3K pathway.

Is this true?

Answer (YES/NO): NO